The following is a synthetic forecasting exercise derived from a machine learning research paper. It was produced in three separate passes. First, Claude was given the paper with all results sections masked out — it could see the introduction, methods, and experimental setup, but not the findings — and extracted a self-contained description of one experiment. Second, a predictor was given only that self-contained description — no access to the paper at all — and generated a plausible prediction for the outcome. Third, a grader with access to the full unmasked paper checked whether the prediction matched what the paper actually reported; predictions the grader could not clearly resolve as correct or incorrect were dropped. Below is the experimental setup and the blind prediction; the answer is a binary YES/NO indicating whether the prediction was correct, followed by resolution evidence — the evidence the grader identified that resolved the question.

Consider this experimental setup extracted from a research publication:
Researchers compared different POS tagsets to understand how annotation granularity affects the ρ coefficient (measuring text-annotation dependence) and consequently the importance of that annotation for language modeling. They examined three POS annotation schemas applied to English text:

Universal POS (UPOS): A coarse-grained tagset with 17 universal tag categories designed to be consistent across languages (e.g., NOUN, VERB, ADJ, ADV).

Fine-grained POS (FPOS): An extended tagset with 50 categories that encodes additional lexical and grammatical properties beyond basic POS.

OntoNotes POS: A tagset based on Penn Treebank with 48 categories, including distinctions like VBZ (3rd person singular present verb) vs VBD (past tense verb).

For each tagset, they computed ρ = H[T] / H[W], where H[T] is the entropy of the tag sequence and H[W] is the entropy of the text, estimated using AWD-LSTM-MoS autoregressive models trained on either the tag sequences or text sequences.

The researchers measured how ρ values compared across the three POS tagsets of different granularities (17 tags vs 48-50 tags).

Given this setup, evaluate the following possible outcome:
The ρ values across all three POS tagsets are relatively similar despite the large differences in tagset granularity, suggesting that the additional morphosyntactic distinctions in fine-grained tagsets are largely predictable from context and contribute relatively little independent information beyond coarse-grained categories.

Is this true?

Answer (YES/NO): NO